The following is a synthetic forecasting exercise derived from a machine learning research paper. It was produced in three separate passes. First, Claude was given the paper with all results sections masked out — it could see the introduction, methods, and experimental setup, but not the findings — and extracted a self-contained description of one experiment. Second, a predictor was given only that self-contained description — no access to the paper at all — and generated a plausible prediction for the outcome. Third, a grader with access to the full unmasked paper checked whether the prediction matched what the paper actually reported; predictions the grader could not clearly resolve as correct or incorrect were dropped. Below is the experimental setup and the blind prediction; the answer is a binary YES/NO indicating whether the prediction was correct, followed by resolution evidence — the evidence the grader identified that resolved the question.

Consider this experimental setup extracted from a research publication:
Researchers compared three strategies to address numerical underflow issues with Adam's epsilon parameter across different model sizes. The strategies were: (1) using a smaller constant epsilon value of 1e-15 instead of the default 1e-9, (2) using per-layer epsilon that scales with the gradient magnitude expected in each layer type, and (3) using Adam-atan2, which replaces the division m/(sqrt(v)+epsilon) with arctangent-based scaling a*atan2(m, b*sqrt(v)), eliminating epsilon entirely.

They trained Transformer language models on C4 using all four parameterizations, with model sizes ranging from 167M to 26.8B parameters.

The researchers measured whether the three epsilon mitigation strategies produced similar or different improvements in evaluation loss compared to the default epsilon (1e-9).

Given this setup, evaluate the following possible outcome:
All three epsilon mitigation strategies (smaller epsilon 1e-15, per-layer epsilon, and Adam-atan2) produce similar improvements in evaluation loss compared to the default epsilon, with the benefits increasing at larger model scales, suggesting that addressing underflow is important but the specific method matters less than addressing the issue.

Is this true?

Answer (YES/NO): YES